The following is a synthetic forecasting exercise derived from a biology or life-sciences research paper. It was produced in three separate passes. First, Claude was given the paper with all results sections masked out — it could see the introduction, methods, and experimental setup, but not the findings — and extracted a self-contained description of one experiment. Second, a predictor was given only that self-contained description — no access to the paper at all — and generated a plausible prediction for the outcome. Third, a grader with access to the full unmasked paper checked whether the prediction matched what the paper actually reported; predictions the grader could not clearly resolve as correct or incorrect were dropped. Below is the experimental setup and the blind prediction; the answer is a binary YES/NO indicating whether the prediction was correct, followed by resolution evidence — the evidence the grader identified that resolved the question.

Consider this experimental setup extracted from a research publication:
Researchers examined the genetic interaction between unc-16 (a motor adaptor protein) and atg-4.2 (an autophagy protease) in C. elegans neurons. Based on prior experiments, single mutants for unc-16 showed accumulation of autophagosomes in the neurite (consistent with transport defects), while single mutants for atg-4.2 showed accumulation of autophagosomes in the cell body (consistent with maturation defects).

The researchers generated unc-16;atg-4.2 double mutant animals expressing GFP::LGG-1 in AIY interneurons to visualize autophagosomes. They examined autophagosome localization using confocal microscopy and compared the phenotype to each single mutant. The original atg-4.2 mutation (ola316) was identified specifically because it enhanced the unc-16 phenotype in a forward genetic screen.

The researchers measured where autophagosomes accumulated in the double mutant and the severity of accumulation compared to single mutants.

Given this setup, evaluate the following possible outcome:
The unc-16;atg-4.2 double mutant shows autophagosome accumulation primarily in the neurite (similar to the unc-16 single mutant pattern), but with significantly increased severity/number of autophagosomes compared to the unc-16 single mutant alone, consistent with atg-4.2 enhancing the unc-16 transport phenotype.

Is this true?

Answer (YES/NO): YES